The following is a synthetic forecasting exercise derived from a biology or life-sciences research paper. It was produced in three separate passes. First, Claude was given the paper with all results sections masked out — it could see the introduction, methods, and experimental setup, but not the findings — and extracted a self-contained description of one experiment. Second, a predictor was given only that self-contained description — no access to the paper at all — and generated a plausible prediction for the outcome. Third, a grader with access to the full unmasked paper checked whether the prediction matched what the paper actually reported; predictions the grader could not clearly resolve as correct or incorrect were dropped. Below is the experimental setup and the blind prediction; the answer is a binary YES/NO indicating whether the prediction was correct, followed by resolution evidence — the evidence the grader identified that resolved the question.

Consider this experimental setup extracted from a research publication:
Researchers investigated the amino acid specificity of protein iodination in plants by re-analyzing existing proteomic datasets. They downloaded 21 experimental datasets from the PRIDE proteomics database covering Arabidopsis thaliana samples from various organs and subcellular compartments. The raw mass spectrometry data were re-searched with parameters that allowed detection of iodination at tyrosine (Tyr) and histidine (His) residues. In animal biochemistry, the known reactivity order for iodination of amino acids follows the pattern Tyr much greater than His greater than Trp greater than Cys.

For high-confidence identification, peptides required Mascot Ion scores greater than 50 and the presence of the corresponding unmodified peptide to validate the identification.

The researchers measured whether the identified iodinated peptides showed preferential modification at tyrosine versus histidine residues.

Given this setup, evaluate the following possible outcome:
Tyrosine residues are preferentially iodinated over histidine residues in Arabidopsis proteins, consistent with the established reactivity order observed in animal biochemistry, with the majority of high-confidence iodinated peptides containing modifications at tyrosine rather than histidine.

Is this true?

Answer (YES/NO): YES